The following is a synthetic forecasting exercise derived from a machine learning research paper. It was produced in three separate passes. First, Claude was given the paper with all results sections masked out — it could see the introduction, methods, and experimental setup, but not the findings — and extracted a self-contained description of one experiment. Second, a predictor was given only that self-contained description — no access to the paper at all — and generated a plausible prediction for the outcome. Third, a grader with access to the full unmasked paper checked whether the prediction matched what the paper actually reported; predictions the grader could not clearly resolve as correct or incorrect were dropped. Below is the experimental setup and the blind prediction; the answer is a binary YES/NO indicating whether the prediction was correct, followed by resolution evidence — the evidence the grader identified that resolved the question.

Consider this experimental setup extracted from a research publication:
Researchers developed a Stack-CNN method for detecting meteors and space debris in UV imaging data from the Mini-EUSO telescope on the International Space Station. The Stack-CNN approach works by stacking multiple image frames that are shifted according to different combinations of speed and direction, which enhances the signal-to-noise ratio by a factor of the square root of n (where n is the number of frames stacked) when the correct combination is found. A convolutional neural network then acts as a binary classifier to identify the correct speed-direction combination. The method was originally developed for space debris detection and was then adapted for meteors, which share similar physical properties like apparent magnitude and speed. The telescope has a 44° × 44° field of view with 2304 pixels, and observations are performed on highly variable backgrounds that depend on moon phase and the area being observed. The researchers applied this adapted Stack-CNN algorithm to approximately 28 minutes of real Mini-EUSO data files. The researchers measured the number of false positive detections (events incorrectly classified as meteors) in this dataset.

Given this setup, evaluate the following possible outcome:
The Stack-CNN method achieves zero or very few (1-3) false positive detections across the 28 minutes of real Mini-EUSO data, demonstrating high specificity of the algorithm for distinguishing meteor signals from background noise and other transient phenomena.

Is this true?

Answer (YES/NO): NO